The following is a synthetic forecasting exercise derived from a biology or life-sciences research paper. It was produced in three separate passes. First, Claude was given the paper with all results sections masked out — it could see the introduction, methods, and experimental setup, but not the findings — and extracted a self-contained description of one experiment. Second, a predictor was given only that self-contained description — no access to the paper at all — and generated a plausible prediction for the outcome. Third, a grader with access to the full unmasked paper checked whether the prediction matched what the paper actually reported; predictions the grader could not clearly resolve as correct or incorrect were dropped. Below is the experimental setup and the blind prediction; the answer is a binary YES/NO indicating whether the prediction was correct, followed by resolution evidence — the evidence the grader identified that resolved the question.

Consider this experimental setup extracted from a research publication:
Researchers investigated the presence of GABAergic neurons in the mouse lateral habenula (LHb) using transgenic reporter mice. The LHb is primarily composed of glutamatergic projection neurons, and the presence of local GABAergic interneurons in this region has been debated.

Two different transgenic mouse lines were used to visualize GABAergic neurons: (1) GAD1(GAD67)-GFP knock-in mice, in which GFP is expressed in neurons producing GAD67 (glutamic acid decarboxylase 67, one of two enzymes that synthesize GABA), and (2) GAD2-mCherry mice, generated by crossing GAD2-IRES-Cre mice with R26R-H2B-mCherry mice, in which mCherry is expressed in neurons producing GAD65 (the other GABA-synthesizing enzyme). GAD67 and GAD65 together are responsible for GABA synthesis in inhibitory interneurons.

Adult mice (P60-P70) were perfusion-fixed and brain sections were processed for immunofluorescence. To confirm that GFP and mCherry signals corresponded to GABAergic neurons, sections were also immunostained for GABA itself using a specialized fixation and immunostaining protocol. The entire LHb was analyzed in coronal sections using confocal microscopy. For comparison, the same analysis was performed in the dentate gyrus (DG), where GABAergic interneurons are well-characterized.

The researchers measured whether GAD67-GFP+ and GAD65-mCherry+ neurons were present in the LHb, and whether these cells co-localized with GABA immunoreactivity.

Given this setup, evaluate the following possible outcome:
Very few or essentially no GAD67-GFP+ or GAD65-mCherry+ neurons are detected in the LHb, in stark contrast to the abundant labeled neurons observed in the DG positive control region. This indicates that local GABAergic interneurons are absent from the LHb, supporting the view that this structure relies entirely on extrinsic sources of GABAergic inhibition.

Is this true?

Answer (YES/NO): NO